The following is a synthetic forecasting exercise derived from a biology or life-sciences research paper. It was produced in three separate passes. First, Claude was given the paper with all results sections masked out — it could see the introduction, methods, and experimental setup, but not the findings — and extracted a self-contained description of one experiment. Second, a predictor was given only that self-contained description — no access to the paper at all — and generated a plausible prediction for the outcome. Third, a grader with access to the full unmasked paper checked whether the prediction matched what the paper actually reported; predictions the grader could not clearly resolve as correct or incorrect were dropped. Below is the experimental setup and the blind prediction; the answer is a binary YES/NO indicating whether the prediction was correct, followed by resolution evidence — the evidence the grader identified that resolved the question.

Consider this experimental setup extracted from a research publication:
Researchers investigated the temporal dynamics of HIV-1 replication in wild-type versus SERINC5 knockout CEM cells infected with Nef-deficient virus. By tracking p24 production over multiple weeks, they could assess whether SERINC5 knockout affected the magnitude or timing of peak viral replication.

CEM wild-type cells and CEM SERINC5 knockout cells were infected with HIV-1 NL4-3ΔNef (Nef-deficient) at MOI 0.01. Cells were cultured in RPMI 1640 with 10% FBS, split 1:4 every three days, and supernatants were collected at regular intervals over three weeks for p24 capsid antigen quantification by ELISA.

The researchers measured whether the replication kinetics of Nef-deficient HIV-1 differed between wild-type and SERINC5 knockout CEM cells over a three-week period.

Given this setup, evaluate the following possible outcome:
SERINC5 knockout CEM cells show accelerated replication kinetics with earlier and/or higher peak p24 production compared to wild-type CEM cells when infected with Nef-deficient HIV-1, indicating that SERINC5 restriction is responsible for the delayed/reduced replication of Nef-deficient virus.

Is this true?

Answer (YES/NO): NO